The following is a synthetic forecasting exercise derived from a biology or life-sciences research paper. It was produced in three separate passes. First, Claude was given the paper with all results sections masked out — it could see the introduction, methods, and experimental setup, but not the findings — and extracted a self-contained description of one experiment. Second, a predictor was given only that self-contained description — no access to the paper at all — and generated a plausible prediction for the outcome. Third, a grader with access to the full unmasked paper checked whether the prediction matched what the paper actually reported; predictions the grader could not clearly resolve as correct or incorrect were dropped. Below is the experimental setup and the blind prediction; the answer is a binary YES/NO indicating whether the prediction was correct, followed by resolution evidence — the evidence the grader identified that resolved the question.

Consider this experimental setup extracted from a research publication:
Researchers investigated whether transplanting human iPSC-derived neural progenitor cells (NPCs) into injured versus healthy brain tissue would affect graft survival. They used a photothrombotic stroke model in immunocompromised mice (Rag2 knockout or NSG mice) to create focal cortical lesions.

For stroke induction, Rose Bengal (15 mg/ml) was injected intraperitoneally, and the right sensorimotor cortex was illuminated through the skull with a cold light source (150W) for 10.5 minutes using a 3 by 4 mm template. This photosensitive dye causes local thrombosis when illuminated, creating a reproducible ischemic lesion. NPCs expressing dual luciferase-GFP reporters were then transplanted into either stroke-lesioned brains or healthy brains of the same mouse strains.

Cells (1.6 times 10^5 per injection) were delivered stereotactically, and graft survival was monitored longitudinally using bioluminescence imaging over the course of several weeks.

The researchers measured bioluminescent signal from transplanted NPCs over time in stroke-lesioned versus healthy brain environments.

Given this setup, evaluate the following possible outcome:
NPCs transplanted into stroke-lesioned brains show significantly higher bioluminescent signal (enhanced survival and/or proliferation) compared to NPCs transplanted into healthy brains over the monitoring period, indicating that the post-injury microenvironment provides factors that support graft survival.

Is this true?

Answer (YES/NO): NO